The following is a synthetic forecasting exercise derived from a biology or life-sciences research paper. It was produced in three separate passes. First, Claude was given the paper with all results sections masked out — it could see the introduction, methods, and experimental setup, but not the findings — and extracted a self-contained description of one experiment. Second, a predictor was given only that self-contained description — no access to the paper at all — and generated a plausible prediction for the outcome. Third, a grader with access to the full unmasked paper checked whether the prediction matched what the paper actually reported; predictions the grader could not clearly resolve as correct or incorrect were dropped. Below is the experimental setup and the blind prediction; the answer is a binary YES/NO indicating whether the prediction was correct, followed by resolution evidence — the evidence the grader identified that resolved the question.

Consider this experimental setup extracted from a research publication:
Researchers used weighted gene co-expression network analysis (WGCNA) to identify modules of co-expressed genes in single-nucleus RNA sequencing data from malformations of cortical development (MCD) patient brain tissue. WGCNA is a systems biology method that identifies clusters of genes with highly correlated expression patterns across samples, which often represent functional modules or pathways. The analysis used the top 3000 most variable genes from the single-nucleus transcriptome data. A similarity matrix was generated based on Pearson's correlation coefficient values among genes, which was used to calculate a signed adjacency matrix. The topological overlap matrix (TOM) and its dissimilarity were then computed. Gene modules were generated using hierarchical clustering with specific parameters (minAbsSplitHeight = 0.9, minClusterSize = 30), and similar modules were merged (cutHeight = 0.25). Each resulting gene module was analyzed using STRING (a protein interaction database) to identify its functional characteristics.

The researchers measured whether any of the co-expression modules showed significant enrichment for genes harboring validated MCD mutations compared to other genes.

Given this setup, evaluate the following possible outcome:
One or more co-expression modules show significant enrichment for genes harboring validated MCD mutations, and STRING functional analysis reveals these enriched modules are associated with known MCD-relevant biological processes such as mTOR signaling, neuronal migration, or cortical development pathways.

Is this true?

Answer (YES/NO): YES